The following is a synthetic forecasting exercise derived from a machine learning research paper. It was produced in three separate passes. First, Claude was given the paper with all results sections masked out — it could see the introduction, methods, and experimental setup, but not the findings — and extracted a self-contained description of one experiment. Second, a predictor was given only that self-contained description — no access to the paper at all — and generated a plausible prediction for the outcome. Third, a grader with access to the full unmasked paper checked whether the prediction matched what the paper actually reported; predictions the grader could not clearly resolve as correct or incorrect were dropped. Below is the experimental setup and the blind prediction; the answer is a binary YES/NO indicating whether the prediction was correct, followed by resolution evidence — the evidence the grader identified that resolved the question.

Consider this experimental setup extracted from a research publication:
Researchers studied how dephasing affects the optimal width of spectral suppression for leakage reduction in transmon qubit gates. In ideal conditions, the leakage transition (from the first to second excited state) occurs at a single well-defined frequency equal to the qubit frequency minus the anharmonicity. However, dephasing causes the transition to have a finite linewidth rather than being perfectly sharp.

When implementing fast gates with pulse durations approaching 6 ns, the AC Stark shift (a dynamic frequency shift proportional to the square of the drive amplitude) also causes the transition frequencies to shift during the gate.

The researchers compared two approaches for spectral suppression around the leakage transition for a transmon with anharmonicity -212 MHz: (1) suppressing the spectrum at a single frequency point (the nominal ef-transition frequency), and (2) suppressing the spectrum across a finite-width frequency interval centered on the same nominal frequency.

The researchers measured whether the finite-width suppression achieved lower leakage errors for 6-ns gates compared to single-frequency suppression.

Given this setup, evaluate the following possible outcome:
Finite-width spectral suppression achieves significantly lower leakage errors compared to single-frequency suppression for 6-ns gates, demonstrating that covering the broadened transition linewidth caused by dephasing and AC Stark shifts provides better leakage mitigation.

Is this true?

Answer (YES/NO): YES